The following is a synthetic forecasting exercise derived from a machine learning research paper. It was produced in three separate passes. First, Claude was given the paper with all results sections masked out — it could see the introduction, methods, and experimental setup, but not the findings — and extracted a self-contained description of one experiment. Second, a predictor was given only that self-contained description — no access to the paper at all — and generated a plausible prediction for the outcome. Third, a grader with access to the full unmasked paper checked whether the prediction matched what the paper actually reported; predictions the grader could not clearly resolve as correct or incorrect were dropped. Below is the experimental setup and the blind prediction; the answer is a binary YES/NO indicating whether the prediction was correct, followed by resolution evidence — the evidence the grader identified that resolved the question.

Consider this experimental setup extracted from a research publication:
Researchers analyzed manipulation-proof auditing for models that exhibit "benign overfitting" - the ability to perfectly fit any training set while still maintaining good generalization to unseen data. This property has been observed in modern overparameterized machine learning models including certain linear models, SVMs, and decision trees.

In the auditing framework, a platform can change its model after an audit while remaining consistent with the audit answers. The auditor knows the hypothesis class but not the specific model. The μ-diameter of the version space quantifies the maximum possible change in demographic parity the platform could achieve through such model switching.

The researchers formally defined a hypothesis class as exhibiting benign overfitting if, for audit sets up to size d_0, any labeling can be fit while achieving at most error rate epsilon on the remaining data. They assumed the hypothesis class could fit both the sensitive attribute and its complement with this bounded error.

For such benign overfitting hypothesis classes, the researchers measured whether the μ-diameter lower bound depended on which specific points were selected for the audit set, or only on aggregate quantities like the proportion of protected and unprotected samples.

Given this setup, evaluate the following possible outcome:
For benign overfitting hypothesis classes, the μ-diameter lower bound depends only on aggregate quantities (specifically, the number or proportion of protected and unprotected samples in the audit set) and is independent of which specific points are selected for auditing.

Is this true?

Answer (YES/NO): YES